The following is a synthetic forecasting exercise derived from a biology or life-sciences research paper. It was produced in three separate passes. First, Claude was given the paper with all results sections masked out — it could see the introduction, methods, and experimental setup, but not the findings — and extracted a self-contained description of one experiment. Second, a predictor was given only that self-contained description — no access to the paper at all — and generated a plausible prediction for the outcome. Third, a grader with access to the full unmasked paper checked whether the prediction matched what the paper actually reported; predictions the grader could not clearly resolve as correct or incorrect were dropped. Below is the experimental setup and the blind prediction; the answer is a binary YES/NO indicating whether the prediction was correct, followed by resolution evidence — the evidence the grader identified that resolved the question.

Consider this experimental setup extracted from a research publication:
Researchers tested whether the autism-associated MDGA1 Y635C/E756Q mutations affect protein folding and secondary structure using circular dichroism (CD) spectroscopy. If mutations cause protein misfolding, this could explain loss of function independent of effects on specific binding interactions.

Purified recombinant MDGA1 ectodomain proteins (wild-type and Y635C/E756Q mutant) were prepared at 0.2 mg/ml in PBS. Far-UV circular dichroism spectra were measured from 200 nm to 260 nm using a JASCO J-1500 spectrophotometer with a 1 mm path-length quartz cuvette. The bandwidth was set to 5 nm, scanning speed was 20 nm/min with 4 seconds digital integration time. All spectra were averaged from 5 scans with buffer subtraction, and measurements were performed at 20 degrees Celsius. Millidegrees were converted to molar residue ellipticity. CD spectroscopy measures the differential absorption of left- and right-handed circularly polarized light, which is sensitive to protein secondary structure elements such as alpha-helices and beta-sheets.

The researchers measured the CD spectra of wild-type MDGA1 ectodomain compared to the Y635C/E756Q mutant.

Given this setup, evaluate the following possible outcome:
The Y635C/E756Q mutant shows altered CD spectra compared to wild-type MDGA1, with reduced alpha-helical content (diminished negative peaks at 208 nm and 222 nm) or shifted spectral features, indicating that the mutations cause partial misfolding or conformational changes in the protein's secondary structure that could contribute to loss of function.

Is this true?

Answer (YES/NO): NO